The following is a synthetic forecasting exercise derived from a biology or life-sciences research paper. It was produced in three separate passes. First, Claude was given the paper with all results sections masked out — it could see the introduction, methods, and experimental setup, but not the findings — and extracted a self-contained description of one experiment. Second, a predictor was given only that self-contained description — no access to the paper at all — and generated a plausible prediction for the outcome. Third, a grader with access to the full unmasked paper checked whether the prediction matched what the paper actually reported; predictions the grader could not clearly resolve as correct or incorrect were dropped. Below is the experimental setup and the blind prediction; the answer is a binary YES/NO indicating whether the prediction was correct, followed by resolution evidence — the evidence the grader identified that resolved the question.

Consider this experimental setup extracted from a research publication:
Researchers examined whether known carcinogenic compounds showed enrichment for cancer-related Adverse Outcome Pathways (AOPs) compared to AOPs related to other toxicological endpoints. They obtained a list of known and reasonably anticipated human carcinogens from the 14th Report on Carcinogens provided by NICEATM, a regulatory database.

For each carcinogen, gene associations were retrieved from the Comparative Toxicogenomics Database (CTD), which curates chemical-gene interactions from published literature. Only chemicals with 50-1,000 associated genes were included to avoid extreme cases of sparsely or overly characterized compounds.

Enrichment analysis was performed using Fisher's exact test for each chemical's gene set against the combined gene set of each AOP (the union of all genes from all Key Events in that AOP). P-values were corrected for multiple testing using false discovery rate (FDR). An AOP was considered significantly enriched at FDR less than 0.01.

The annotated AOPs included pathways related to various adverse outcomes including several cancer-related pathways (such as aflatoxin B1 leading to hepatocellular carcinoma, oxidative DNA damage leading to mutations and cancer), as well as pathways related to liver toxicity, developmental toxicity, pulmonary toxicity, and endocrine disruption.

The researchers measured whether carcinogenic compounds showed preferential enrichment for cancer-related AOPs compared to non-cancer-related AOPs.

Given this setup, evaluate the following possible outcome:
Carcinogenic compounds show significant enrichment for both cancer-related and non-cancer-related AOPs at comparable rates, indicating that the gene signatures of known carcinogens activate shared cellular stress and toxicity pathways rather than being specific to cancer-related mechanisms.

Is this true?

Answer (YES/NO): NO